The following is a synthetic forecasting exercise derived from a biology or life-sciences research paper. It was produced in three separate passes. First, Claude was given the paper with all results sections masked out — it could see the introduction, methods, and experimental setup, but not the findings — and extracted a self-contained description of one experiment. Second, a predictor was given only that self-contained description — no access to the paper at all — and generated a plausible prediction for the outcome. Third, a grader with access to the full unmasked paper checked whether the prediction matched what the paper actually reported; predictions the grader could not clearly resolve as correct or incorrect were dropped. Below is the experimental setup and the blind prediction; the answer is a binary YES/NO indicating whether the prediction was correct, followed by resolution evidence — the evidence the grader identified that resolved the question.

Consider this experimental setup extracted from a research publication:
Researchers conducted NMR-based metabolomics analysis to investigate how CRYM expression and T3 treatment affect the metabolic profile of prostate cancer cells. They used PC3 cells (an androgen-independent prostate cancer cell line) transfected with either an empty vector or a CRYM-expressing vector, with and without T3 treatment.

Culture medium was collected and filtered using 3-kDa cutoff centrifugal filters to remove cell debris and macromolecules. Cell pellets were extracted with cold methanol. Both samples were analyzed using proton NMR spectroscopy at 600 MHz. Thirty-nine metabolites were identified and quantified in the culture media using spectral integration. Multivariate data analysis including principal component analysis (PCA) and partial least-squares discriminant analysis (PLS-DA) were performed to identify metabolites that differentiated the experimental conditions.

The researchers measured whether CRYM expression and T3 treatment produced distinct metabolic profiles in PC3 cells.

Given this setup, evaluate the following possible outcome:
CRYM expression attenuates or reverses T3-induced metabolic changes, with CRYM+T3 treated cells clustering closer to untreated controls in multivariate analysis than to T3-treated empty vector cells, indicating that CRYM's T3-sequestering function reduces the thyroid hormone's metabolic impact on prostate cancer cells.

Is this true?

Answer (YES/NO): NO